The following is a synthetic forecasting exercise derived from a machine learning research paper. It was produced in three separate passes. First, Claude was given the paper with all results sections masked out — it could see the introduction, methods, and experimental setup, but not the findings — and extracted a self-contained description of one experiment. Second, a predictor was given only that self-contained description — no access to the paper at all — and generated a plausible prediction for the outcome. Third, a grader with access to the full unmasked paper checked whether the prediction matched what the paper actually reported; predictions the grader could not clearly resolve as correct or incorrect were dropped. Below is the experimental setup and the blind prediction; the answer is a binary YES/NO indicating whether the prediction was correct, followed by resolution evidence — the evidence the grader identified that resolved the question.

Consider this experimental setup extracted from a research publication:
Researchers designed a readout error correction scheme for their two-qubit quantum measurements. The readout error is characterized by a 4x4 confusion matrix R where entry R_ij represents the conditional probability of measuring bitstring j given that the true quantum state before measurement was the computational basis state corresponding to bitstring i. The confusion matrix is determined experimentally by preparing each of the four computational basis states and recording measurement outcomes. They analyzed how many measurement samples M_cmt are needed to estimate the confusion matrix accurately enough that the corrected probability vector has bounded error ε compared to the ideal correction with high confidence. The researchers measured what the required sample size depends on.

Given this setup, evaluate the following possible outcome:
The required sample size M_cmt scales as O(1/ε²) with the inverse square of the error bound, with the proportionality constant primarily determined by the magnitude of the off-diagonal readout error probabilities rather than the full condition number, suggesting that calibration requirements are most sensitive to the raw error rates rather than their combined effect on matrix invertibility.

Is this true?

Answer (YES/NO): NO